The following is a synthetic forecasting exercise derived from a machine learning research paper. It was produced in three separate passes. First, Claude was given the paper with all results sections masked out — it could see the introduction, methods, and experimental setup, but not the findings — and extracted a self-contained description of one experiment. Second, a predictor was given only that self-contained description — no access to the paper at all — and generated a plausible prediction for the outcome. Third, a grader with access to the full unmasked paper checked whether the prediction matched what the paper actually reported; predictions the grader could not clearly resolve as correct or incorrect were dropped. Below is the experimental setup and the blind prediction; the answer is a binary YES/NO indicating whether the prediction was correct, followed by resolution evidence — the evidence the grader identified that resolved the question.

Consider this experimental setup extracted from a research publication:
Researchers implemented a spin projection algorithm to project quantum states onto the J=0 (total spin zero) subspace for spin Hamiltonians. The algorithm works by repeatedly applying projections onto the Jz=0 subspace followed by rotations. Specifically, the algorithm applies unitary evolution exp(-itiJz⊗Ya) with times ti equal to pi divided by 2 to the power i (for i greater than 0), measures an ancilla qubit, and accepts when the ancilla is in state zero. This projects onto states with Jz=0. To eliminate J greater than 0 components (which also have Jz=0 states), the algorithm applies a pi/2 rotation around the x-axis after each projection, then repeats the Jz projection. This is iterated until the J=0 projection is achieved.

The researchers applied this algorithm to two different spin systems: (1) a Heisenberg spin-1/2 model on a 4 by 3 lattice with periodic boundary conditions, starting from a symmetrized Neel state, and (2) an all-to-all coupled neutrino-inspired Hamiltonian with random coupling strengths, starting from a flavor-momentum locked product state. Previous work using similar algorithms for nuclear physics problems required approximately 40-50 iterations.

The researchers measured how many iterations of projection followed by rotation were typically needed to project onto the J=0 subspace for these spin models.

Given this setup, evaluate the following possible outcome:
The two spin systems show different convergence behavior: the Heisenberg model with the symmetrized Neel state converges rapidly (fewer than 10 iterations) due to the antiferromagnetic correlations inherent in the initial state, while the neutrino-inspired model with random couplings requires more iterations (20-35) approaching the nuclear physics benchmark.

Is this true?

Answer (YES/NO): NO